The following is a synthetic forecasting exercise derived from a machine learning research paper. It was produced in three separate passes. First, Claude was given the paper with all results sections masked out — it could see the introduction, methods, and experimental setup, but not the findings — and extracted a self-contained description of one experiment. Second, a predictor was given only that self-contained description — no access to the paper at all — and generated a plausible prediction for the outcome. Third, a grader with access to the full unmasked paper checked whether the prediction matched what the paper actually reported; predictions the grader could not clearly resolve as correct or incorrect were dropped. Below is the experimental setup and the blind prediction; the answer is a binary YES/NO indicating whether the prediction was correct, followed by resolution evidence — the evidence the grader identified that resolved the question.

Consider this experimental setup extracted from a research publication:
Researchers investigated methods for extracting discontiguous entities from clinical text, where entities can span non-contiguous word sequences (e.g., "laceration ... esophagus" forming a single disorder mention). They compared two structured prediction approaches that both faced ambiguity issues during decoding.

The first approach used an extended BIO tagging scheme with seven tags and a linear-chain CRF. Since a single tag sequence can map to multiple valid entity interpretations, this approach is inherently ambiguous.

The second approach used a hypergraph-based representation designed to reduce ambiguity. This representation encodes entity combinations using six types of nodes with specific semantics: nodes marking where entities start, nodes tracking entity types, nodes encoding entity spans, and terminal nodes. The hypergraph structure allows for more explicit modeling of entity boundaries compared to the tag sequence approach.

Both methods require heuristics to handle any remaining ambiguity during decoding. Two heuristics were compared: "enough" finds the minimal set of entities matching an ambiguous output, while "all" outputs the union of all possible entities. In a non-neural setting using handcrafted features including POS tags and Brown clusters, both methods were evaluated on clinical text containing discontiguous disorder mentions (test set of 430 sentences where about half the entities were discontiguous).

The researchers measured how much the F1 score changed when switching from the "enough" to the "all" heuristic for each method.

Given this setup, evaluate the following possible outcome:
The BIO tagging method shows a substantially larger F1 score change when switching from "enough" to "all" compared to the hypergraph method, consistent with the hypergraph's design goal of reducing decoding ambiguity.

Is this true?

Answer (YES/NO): YES